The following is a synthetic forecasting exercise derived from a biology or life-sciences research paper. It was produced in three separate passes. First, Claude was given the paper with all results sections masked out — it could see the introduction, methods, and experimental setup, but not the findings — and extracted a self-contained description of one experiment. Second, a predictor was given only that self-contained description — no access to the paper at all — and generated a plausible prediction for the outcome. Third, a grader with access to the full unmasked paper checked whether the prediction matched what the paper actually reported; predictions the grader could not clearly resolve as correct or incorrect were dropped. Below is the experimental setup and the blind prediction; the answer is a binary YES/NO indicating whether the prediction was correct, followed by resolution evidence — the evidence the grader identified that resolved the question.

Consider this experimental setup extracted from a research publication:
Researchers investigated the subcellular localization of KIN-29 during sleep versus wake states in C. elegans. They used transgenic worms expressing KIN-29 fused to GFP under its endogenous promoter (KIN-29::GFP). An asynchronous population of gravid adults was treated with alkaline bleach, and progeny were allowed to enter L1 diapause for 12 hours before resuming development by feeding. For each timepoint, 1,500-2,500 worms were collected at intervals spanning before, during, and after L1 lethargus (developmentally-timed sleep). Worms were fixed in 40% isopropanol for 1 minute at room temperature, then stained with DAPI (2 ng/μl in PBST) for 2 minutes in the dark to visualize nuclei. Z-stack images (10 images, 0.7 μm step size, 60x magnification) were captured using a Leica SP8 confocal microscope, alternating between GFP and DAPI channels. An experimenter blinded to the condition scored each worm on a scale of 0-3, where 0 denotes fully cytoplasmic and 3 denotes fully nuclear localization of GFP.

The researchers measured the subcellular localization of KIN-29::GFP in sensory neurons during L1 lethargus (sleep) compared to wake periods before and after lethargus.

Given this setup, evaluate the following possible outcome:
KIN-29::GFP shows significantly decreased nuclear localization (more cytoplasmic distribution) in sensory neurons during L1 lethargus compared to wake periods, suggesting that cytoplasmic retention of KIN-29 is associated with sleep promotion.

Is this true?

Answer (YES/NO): NO